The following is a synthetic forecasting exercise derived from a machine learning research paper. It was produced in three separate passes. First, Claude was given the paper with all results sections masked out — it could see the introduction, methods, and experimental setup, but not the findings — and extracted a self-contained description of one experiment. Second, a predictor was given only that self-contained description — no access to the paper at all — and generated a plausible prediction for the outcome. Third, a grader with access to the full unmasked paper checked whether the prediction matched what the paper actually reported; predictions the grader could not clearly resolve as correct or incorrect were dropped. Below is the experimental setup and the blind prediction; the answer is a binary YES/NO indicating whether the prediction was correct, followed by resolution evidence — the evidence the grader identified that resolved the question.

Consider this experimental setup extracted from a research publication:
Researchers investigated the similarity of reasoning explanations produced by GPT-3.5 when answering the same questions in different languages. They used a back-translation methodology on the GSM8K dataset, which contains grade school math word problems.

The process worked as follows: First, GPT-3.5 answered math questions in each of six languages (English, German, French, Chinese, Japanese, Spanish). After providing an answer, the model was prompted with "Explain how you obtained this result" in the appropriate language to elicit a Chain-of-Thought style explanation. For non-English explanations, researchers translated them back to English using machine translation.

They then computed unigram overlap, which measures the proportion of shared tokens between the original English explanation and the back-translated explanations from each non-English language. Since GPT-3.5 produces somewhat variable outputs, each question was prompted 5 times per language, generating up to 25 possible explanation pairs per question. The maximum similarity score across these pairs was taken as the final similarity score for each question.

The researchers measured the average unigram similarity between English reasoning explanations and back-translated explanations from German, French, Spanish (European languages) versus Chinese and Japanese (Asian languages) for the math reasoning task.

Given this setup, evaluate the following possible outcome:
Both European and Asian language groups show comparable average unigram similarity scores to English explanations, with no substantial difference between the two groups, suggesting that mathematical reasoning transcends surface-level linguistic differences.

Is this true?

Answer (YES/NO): NO